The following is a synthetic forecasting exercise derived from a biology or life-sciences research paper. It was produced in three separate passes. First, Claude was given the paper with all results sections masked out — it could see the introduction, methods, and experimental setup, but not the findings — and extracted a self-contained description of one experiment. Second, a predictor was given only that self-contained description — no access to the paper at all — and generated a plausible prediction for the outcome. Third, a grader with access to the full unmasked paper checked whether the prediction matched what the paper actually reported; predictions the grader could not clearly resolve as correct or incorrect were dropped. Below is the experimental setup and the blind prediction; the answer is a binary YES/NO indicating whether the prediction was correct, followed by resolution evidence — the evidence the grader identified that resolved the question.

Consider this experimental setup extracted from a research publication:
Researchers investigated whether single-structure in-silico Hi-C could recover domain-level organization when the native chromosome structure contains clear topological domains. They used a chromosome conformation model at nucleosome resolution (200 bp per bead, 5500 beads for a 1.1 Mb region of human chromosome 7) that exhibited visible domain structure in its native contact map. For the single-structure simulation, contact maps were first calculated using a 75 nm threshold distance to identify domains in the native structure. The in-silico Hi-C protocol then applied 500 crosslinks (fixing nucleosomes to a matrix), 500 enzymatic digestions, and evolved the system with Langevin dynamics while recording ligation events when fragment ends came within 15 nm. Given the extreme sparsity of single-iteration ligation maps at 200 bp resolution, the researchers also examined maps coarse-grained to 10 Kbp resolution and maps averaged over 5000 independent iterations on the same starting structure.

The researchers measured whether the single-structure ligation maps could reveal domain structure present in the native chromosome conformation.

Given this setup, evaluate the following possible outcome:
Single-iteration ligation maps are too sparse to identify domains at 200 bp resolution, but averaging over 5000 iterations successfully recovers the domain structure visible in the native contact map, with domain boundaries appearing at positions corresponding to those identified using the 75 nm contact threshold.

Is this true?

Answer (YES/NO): YES